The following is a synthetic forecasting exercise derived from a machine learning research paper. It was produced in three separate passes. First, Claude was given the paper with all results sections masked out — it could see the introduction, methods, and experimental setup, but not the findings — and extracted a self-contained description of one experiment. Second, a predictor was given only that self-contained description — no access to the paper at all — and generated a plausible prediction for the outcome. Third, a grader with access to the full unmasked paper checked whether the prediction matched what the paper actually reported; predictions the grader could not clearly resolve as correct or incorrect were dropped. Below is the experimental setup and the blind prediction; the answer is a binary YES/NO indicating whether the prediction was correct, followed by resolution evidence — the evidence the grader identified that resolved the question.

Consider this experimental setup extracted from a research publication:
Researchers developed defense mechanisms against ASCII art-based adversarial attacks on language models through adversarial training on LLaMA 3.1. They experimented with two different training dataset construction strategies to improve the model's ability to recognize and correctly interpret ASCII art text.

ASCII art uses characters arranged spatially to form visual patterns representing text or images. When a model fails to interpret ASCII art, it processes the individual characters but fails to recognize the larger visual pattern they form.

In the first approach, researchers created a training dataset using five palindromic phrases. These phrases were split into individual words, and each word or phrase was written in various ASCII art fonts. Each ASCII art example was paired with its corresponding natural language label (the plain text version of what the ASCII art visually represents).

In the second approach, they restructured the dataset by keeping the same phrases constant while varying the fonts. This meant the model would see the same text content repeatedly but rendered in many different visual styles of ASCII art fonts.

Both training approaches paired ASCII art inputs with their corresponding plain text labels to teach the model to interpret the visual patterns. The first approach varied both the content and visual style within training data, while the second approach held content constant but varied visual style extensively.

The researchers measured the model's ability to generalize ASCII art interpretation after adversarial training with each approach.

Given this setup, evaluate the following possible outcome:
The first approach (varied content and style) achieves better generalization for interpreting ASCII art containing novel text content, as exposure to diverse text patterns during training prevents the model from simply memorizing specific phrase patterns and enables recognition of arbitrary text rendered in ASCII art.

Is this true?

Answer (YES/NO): NO